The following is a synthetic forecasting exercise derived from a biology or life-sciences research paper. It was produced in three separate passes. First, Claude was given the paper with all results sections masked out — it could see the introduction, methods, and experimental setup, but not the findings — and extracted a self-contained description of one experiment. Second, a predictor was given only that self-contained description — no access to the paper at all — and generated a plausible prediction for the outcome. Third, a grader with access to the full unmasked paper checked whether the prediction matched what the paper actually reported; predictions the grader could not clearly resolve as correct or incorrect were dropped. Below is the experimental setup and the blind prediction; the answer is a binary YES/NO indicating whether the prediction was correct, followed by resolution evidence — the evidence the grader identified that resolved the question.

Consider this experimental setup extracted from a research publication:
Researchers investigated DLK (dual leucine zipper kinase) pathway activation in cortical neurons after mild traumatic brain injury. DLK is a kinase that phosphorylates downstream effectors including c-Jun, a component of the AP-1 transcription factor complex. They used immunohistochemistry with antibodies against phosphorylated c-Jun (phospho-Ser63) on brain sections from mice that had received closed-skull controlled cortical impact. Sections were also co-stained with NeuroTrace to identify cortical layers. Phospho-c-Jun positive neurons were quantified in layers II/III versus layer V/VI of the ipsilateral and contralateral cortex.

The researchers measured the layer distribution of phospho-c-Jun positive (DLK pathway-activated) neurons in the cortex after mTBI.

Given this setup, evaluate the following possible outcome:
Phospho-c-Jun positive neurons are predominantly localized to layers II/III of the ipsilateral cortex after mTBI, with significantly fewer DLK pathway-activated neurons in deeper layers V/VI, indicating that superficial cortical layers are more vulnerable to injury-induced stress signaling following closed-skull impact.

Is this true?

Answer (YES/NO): NO